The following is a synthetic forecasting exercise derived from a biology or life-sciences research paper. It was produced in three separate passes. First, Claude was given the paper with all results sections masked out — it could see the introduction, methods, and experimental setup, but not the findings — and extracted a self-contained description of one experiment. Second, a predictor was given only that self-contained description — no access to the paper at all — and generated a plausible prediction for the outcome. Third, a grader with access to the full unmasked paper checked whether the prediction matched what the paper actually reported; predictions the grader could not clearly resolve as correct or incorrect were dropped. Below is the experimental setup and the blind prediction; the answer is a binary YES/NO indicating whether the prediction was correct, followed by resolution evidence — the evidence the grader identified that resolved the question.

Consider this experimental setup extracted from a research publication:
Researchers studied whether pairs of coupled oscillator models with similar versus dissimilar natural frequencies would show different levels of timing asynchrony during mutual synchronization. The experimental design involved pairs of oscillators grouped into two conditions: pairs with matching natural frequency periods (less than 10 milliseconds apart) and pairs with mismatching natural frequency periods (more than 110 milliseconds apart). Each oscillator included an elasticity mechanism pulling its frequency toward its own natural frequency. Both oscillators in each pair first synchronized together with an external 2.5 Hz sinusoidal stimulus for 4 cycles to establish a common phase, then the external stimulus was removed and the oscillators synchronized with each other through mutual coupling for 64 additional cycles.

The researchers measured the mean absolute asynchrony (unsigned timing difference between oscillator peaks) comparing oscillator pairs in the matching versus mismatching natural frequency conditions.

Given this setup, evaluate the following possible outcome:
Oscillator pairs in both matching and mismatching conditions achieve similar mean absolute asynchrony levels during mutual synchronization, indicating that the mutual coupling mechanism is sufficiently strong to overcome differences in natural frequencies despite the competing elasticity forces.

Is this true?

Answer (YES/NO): NO